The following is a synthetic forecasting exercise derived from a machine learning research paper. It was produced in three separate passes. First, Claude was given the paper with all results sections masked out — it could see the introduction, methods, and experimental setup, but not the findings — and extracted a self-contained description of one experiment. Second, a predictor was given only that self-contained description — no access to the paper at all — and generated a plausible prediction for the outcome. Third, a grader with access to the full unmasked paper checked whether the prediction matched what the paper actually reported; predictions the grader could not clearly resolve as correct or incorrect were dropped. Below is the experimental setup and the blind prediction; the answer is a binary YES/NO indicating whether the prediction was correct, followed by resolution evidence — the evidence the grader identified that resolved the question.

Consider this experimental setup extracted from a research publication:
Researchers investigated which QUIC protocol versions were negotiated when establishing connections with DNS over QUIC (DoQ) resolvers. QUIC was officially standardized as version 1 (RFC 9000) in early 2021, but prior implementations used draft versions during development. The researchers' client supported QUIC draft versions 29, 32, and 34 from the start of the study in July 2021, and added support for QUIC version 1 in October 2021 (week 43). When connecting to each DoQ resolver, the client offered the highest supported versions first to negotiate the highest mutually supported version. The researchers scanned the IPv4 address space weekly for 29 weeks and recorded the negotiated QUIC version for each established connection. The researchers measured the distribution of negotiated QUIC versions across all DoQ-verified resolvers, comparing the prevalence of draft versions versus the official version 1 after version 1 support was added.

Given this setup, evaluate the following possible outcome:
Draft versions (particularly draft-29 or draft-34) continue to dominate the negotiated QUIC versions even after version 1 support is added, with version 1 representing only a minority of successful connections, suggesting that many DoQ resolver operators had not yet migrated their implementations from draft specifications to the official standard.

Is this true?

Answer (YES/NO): NO